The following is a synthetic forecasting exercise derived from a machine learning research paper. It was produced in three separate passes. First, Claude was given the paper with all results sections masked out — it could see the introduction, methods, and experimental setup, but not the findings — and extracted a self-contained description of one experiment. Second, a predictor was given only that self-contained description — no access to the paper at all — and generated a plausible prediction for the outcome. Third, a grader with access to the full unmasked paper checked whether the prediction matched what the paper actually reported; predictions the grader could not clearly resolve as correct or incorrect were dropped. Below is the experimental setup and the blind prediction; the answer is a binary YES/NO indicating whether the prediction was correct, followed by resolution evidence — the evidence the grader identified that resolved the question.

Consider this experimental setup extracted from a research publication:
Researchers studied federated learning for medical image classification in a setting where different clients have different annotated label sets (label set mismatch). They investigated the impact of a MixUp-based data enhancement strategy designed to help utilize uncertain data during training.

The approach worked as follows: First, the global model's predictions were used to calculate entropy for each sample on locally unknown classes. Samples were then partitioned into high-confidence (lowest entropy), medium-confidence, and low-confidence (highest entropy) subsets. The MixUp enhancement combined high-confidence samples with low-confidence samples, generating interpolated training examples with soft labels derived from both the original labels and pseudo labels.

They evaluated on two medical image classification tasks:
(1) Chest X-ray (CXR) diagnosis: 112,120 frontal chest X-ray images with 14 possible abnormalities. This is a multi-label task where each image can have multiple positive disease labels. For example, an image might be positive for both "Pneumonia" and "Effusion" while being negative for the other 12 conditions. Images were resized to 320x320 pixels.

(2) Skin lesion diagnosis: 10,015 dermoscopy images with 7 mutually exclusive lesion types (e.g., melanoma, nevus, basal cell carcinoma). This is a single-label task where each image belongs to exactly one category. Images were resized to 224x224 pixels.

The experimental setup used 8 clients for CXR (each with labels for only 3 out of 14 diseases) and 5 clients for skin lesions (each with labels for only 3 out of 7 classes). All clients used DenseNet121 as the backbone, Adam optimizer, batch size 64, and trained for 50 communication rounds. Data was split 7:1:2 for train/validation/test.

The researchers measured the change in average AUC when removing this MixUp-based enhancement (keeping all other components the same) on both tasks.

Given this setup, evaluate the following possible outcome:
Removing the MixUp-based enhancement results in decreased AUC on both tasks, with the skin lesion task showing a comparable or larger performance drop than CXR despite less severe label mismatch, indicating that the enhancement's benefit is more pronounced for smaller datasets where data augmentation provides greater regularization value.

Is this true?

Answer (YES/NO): NO